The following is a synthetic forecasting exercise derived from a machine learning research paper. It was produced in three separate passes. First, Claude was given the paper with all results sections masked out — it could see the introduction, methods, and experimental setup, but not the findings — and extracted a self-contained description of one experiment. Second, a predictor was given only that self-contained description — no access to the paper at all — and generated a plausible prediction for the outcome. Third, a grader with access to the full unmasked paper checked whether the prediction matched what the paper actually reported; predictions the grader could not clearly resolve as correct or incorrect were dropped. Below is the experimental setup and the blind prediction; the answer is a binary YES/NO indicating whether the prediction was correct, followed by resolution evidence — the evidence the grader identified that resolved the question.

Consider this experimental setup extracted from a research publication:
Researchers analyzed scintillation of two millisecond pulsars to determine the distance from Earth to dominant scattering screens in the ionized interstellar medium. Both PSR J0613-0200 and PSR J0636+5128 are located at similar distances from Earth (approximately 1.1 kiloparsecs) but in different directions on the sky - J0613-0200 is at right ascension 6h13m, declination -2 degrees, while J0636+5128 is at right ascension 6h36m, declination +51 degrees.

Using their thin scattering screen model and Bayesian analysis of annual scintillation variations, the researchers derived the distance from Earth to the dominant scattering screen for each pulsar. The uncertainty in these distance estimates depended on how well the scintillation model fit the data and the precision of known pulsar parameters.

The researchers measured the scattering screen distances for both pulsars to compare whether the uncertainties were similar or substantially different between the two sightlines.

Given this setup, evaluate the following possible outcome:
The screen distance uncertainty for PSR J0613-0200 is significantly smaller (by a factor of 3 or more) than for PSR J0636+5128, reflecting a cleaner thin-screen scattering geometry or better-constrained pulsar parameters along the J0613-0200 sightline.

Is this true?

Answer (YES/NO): NO